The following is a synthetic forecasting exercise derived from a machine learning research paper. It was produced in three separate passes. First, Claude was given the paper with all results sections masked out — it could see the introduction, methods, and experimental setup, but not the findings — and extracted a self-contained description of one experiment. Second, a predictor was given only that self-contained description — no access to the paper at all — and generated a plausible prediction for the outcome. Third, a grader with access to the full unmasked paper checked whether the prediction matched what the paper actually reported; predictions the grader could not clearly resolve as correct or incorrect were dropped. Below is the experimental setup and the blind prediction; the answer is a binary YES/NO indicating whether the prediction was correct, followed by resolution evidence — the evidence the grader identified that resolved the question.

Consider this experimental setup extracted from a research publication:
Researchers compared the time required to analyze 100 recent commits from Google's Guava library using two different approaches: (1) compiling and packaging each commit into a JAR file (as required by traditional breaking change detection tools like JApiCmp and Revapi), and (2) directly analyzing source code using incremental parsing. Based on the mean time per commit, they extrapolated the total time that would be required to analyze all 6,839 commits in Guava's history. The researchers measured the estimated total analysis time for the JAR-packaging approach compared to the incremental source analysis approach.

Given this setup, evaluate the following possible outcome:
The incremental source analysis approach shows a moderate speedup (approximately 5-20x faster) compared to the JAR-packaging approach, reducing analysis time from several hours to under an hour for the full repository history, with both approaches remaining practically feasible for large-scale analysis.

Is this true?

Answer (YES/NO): NO